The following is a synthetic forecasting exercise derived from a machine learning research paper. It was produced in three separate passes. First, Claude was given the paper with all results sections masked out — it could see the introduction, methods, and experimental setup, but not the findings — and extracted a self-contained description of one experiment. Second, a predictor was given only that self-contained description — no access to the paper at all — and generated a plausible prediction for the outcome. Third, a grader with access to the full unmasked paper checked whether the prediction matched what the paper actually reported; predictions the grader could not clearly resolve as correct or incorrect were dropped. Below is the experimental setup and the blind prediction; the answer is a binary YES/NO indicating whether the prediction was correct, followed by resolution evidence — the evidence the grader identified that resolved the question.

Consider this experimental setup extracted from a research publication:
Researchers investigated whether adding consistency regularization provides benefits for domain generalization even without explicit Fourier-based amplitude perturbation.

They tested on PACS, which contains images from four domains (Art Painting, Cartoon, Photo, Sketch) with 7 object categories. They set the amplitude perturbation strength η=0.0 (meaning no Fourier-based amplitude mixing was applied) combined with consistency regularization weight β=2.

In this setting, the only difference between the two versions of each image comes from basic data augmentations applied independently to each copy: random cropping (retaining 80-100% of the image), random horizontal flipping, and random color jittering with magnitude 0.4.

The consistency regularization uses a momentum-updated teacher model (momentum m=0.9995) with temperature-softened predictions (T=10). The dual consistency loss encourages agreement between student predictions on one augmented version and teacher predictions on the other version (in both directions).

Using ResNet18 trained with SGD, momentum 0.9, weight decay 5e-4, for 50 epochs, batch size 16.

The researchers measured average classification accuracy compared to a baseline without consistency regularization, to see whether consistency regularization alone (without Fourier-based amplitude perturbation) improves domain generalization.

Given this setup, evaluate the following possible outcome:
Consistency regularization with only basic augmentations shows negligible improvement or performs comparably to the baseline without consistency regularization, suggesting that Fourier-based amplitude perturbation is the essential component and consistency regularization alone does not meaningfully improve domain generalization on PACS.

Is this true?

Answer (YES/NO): NO